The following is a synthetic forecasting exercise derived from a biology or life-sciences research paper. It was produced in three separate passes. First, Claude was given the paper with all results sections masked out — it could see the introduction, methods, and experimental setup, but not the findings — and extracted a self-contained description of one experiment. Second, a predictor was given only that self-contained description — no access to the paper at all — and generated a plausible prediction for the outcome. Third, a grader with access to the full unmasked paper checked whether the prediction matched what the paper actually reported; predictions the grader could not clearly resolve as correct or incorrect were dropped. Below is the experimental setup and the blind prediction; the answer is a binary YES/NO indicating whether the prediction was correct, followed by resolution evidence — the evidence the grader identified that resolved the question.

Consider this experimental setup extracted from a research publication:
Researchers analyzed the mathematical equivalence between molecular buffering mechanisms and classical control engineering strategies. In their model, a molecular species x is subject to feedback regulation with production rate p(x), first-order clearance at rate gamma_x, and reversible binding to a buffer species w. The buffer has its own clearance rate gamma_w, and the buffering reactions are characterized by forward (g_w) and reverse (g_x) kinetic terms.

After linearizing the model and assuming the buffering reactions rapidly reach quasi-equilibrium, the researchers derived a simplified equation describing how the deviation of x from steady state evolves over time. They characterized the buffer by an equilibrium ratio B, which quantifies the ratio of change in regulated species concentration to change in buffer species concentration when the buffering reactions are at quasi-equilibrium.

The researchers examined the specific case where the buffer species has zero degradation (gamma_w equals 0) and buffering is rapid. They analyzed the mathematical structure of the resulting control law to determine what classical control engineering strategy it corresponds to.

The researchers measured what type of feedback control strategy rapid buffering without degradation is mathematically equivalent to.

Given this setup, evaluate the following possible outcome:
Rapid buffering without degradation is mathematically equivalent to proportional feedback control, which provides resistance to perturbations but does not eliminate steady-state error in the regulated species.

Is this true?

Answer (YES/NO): NO